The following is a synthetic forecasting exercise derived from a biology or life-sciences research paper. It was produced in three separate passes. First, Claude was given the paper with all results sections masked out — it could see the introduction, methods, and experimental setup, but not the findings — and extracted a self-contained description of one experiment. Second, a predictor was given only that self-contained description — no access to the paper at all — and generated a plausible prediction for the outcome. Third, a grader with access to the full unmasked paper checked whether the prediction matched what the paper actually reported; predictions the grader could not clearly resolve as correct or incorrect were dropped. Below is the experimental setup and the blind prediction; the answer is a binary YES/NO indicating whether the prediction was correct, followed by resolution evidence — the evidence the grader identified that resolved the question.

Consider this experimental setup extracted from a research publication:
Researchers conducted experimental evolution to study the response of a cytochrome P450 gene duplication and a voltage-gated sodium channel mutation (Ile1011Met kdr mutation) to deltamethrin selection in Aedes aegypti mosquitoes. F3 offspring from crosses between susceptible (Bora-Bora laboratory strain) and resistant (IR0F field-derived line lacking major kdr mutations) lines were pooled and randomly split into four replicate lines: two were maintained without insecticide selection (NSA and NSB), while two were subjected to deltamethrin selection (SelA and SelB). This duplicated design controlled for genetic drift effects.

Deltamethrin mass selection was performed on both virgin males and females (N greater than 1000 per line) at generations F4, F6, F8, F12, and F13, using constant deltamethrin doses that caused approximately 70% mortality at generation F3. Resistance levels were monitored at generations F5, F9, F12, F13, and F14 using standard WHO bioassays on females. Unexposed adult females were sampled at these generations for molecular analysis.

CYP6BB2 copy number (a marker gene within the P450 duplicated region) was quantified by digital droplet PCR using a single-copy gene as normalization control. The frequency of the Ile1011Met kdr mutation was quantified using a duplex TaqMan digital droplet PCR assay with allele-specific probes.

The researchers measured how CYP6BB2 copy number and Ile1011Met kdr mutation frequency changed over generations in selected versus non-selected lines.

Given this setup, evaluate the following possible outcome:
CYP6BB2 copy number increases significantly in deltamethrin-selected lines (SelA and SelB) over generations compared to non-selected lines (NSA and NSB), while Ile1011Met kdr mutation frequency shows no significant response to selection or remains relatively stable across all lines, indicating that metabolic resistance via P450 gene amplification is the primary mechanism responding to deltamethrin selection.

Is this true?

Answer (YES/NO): NO